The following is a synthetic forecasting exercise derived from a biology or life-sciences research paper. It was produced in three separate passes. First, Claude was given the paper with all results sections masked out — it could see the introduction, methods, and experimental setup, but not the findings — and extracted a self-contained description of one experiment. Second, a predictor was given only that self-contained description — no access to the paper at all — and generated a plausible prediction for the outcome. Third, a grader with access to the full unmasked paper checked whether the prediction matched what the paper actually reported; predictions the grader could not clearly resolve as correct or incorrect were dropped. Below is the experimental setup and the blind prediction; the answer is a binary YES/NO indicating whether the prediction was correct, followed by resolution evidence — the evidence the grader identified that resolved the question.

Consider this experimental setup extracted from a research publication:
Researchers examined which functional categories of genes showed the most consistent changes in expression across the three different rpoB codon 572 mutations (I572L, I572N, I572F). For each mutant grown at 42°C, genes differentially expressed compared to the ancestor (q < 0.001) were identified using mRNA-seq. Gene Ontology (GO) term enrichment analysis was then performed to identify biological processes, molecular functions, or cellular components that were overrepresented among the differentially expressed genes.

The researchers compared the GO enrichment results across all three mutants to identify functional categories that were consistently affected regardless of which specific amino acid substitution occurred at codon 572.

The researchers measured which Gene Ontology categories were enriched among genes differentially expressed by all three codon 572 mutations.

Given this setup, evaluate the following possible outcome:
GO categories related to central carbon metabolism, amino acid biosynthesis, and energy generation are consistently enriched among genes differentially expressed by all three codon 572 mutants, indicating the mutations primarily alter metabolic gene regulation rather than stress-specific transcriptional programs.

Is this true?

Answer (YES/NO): NO